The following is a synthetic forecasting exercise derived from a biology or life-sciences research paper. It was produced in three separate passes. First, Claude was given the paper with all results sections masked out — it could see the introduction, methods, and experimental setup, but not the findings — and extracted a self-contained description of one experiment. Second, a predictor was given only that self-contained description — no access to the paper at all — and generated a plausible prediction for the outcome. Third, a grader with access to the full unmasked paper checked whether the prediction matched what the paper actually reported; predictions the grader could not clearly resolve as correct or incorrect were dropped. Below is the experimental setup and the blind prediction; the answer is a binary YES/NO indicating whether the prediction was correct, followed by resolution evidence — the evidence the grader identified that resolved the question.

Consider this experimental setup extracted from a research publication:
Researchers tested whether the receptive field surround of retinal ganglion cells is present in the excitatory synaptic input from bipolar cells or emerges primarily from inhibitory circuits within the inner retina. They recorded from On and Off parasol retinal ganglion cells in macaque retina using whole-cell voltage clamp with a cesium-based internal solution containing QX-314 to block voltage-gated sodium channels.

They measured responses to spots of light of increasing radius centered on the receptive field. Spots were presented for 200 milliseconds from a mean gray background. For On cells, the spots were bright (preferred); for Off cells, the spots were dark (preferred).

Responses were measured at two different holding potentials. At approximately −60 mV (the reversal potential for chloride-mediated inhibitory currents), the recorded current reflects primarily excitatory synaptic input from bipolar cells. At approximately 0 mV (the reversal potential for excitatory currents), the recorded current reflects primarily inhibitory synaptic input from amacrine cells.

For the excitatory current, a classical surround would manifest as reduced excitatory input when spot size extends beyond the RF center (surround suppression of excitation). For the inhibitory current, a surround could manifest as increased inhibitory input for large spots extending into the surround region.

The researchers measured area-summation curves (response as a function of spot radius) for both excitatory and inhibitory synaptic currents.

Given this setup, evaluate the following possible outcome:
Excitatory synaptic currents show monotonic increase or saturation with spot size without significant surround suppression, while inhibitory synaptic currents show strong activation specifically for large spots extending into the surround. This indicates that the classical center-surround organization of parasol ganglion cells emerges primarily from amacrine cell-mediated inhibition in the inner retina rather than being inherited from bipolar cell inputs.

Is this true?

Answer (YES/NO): NO